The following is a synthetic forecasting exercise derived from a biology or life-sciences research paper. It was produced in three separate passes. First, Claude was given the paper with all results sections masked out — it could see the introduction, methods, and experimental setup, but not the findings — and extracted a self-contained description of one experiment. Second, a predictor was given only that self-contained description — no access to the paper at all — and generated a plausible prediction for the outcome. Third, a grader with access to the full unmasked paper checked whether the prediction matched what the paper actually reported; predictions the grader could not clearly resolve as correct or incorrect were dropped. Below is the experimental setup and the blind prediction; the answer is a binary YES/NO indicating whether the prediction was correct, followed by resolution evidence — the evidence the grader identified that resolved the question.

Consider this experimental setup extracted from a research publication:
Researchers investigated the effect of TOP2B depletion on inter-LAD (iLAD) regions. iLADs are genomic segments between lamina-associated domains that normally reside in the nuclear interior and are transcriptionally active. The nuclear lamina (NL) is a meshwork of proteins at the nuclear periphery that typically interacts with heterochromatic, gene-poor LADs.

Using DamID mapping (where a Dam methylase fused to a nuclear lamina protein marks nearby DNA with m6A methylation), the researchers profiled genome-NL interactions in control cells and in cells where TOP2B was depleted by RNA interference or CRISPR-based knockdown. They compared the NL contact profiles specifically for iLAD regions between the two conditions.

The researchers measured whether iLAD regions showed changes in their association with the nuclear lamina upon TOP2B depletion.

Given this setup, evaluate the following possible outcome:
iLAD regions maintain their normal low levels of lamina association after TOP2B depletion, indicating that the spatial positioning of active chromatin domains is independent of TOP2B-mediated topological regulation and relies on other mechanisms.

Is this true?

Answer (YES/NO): NO